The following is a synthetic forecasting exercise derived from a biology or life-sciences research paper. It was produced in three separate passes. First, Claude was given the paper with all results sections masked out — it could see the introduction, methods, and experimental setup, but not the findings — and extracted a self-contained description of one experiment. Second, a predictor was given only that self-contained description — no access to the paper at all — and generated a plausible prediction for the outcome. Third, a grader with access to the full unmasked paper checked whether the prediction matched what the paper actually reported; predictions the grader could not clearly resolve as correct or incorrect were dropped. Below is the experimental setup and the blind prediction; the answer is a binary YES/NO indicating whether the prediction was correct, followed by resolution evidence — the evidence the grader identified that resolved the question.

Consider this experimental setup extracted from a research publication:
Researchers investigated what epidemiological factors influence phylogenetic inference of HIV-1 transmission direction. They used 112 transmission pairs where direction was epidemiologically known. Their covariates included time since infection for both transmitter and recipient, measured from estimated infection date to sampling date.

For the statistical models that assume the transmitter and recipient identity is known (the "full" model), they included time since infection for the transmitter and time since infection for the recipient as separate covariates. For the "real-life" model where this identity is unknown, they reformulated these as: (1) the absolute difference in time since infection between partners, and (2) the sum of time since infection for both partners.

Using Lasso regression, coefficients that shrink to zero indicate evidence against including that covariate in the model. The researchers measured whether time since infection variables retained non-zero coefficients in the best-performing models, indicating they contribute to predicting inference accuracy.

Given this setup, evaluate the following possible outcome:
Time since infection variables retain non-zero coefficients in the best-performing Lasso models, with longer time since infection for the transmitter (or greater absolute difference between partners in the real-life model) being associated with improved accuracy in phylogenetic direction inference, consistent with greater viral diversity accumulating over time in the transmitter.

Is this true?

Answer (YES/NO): NO